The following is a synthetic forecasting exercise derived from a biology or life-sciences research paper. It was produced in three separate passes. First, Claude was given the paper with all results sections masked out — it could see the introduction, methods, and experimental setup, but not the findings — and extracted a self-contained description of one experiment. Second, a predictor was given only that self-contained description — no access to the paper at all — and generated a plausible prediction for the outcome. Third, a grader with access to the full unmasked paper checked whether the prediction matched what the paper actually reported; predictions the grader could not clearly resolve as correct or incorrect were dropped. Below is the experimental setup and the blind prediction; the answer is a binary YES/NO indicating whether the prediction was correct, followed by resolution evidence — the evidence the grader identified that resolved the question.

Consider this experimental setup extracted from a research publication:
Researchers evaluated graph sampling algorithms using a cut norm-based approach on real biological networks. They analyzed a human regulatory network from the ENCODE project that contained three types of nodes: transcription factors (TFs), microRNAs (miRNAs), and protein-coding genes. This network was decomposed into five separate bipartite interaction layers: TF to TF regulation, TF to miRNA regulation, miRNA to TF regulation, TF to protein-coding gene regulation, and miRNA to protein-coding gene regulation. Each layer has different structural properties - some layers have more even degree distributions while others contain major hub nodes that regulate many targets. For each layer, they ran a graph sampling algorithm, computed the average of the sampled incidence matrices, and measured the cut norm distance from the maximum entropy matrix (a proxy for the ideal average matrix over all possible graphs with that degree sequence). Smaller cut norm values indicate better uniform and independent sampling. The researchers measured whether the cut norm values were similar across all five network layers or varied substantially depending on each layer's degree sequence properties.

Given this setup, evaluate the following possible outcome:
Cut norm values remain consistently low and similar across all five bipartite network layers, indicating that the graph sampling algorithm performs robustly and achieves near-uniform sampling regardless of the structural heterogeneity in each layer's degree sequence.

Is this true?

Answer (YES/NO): NO